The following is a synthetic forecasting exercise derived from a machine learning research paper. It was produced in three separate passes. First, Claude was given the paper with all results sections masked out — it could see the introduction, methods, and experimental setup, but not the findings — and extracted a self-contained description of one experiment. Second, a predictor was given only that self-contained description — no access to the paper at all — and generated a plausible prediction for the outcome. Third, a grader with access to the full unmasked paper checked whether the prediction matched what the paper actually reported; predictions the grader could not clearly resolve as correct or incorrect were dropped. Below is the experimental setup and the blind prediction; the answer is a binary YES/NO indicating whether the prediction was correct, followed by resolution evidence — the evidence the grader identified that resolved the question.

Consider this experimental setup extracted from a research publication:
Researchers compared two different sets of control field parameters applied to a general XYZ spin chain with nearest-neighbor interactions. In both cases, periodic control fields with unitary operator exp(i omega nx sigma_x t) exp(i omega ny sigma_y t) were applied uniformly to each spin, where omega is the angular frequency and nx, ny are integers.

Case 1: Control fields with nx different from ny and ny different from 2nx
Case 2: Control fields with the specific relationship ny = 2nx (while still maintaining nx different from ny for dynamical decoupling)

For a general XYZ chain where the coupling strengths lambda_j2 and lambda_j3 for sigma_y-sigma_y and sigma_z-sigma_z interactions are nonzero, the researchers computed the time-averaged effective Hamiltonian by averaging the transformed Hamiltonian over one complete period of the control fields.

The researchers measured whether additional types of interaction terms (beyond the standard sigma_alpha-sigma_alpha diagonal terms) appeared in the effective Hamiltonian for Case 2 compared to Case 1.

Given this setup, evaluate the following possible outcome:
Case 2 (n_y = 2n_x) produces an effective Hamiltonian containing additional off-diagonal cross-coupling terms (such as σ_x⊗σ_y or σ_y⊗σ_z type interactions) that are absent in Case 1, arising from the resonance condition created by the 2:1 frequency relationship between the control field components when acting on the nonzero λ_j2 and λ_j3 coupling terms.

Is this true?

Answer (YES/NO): YES